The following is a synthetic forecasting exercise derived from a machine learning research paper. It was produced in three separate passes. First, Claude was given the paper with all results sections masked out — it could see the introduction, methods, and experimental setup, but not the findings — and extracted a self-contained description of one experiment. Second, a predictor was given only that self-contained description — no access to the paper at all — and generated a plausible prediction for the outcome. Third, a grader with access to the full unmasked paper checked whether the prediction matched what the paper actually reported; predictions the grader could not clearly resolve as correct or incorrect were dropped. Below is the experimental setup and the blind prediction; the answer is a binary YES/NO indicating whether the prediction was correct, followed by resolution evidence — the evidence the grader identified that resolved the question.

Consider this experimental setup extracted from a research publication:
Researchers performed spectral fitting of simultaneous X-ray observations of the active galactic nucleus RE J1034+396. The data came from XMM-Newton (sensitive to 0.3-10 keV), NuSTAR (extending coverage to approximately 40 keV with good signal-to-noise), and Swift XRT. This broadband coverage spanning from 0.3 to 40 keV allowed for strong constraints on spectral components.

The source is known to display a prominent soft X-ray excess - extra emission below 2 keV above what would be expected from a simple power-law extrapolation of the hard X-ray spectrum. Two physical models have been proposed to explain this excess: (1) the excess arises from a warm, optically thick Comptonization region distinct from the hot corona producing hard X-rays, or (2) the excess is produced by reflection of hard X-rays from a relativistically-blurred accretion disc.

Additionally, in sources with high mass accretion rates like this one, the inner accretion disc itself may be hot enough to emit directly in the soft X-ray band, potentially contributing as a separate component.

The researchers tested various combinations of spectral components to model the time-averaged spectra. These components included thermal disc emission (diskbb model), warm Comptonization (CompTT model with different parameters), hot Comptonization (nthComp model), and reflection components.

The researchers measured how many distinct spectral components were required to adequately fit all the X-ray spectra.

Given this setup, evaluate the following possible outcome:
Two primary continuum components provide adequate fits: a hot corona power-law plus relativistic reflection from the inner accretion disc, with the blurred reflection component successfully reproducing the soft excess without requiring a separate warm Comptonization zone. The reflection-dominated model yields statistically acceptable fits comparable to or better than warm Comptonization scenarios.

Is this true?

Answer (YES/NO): NO